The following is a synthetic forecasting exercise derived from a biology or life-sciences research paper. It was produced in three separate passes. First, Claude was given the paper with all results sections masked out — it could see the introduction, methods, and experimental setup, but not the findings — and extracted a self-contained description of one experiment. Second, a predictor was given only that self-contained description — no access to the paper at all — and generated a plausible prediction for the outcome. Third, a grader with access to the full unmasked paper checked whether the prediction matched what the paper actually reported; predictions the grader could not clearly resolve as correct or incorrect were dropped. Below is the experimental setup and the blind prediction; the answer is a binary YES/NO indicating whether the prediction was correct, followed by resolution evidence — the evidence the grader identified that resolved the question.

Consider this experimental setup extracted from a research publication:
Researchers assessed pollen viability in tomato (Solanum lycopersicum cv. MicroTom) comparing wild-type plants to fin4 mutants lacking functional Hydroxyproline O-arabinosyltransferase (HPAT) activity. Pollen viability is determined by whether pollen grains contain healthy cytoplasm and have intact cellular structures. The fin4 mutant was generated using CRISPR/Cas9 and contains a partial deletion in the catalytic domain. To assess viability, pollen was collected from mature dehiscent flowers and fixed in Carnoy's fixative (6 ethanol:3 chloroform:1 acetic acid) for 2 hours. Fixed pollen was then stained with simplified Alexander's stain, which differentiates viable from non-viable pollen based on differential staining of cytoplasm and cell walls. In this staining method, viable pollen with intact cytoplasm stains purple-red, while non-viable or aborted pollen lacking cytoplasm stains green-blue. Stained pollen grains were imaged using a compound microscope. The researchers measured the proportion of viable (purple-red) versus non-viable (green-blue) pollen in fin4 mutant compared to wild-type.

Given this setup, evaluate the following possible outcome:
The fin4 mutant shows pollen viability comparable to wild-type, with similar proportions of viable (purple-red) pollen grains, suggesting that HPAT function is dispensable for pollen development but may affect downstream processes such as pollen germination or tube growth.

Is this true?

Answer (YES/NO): YES